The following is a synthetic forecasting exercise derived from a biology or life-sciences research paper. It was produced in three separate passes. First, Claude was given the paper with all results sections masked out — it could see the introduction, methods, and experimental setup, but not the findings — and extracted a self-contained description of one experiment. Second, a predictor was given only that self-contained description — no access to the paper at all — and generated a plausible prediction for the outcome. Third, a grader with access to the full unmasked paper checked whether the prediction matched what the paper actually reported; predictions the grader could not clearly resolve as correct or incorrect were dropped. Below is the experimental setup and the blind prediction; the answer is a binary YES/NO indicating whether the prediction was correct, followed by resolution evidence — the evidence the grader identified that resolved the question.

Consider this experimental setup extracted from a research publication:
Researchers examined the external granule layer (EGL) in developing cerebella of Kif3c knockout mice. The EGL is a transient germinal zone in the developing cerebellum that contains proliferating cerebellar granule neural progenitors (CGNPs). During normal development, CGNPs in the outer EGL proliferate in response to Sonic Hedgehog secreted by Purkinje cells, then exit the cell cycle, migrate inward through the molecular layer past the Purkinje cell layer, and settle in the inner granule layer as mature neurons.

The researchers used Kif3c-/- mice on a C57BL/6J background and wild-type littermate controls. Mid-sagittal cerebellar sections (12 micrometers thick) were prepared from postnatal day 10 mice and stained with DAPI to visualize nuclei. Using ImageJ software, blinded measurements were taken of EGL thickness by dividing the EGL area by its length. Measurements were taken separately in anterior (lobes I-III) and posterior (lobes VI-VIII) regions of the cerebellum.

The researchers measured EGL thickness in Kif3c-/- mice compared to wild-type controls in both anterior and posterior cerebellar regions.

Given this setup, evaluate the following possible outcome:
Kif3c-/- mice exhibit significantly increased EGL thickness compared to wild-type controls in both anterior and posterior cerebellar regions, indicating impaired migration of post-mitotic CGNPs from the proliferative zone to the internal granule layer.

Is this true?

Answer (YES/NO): NO